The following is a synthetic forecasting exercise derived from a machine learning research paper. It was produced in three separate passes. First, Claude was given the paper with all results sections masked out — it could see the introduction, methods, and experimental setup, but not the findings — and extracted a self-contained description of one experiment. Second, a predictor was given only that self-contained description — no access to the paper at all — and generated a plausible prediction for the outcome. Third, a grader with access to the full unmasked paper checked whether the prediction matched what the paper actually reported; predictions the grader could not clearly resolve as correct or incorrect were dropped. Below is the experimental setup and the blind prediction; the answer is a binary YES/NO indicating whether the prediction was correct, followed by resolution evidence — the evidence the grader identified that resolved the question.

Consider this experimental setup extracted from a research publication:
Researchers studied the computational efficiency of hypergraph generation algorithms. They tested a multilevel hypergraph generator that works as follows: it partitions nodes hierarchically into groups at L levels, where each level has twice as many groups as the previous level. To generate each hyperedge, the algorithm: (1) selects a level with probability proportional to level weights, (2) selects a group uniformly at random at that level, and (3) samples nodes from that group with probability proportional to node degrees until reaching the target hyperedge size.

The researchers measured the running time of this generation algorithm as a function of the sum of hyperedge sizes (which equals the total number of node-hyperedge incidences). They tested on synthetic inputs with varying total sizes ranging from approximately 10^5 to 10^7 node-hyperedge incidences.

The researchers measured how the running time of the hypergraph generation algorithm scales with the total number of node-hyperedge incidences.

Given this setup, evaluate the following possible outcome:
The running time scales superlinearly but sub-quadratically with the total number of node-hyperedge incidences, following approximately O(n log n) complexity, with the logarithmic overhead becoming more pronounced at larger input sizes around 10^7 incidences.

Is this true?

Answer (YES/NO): NO